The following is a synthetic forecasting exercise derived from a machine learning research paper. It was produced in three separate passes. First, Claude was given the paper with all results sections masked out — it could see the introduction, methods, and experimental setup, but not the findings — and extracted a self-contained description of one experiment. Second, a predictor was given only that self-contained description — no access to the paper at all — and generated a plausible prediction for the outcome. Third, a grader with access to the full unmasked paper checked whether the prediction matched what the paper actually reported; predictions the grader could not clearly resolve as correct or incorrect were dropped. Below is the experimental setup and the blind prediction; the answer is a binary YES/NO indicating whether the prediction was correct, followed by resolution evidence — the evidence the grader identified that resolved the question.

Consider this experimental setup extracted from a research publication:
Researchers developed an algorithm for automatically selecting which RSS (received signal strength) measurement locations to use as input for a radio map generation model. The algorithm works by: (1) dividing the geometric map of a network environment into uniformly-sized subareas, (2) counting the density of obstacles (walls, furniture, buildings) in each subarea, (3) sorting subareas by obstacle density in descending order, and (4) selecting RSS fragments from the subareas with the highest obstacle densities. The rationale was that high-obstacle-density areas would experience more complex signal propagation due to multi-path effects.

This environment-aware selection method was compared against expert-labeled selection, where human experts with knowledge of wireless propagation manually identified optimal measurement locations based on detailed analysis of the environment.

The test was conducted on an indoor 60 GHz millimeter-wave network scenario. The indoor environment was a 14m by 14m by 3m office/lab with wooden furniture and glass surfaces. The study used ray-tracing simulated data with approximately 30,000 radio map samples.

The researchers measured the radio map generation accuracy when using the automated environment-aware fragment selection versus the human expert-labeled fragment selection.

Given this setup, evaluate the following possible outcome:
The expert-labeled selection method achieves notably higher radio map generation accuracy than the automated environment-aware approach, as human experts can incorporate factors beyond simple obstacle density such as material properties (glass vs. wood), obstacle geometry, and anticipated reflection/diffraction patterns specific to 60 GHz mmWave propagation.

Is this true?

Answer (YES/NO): YES